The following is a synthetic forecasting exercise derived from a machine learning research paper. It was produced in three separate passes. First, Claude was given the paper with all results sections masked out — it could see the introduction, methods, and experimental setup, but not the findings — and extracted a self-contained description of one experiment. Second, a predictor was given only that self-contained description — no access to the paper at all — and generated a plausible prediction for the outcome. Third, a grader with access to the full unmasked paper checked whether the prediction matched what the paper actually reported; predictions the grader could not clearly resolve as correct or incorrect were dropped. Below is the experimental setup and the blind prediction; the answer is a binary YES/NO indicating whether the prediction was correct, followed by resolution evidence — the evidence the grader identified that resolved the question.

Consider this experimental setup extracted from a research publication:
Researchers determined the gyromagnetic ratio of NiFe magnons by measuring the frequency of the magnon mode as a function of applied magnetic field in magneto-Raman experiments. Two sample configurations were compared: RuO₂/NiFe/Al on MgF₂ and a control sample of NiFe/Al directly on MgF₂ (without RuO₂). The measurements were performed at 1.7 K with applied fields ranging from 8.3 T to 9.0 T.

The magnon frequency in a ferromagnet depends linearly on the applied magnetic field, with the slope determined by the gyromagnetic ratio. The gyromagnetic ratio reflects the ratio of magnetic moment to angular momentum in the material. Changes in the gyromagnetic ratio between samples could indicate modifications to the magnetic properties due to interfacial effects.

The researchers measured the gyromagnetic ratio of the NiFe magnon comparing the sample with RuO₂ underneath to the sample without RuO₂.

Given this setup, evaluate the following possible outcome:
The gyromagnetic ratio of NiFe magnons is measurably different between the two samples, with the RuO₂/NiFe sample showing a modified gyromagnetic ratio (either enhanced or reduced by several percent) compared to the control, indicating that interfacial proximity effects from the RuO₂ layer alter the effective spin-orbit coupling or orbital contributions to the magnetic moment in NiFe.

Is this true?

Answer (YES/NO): NO